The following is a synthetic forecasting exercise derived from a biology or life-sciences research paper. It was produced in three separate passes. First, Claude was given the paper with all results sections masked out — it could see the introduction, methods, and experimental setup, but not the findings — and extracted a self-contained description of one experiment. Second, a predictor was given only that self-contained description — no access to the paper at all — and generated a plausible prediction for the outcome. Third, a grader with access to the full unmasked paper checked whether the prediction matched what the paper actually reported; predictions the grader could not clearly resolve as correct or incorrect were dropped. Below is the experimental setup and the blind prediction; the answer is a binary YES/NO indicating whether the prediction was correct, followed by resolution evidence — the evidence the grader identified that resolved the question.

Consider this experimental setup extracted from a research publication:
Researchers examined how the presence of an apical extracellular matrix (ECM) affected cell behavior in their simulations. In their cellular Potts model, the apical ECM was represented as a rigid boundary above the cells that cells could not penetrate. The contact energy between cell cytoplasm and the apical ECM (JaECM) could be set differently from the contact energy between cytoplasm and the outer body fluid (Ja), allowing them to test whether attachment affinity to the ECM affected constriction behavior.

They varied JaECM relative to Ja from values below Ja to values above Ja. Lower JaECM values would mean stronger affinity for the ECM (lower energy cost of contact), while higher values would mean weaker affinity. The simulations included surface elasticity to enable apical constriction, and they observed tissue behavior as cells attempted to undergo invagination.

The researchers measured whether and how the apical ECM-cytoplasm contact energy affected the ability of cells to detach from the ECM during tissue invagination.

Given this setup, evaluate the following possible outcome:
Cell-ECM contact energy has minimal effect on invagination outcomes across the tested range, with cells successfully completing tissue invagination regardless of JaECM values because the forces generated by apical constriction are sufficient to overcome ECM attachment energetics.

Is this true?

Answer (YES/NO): NO